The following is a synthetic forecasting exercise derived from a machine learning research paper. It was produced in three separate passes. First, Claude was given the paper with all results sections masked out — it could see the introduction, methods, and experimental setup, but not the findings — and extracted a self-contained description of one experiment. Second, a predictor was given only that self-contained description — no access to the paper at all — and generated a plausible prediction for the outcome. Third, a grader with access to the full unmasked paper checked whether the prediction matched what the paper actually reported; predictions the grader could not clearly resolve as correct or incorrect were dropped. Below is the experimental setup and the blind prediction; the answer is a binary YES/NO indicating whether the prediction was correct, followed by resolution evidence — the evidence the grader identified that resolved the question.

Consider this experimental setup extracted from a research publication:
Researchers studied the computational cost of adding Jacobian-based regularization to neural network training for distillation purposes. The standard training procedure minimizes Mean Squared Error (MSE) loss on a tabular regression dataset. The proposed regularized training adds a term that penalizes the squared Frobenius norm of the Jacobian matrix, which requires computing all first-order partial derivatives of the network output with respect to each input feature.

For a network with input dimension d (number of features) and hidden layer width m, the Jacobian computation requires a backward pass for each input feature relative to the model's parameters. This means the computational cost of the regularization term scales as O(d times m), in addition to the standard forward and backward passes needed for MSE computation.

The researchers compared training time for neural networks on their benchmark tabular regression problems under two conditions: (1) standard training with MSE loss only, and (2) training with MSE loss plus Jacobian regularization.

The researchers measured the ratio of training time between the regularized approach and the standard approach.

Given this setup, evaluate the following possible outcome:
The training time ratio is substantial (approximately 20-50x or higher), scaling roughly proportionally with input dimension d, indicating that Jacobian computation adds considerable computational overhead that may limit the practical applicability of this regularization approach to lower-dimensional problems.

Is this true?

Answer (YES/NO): NO